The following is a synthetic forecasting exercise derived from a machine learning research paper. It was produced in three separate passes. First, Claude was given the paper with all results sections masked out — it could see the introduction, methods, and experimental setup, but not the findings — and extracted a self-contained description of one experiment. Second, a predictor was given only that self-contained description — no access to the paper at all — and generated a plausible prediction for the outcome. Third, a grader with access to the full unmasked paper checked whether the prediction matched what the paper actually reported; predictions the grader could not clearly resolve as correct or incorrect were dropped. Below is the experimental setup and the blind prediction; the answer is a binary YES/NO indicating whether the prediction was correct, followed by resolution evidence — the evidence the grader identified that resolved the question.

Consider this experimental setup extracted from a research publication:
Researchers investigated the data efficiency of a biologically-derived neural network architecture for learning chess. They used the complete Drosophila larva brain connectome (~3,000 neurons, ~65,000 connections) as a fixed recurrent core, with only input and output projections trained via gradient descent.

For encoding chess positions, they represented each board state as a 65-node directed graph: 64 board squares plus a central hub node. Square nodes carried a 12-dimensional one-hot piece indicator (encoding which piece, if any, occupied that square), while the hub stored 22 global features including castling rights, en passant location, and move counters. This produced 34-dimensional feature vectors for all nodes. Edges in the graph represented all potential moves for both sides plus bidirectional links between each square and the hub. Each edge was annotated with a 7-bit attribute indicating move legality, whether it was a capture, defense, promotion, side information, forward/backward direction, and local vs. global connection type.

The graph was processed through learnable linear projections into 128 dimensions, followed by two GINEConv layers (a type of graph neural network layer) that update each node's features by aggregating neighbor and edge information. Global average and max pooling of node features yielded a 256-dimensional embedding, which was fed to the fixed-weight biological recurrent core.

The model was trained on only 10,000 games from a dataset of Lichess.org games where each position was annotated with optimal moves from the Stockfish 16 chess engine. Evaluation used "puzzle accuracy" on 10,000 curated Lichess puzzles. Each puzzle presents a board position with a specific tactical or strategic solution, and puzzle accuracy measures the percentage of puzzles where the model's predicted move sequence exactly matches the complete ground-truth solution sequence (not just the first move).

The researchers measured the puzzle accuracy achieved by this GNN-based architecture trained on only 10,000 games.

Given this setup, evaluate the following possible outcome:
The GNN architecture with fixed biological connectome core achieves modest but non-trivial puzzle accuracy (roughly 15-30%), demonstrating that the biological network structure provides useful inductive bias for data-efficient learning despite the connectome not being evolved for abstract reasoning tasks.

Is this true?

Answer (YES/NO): NO